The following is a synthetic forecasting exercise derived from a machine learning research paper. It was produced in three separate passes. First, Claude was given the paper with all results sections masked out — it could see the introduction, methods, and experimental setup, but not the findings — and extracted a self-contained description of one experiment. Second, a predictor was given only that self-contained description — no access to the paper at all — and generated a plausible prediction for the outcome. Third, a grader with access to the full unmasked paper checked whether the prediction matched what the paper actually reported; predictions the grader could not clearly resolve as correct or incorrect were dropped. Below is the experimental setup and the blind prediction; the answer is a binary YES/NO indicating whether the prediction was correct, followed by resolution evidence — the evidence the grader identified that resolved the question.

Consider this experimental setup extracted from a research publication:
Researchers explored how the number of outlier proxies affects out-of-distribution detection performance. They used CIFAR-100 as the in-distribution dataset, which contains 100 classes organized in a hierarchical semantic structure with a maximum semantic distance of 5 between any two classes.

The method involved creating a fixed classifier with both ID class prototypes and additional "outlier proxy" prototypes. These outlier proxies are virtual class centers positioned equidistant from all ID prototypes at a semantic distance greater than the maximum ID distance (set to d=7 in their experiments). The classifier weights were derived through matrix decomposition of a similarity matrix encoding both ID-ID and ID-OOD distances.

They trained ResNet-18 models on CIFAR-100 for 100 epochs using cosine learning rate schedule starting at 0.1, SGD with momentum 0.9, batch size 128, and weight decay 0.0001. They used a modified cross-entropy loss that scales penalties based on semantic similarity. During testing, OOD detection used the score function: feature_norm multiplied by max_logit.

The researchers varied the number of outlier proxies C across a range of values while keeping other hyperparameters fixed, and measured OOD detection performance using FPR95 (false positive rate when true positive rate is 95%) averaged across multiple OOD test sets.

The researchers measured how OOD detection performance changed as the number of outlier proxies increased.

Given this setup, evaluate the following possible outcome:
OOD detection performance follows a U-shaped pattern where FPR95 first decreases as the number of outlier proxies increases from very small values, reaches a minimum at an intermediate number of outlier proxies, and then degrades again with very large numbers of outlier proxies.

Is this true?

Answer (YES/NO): NO